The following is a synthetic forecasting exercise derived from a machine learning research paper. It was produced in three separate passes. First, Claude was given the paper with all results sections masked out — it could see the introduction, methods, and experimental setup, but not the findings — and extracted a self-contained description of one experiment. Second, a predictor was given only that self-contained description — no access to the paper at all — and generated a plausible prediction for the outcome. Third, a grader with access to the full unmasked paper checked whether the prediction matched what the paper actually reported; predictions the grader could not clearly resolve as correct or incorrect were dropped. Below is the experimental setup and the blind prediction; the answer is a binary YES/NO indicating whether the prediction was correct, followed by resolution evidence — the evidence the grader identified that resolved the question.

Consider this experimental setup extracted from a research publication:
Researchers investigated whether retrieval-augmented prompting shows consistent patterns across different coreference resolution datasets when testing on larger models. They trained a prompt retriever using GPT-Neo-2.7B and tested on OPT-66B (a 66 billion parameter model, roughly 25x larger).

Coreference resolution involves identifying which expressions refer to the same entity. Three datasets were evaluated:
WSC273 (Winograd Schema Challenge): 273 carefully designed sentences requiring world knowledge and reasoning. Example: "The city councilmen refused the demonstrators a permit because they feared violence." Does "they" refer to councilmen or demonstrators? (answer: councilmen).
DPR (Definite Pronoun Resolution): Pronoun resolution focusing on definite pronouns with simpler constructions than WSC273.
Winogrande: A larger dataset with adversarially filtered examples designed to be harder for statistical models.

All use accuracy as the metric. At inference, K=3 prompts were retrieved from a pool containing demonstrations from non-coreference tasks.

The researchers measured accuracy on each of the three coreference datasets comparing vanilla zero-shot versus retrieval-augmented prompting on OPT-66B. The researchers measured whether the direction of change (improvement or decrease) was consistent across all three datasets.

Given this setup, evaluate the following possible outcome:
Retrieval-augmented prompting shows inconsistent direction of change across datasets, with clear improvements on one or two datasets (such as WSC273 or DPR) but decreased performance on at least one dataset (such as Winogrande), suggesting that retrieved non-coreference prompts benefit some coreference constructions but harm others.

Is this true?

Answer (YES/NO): YES